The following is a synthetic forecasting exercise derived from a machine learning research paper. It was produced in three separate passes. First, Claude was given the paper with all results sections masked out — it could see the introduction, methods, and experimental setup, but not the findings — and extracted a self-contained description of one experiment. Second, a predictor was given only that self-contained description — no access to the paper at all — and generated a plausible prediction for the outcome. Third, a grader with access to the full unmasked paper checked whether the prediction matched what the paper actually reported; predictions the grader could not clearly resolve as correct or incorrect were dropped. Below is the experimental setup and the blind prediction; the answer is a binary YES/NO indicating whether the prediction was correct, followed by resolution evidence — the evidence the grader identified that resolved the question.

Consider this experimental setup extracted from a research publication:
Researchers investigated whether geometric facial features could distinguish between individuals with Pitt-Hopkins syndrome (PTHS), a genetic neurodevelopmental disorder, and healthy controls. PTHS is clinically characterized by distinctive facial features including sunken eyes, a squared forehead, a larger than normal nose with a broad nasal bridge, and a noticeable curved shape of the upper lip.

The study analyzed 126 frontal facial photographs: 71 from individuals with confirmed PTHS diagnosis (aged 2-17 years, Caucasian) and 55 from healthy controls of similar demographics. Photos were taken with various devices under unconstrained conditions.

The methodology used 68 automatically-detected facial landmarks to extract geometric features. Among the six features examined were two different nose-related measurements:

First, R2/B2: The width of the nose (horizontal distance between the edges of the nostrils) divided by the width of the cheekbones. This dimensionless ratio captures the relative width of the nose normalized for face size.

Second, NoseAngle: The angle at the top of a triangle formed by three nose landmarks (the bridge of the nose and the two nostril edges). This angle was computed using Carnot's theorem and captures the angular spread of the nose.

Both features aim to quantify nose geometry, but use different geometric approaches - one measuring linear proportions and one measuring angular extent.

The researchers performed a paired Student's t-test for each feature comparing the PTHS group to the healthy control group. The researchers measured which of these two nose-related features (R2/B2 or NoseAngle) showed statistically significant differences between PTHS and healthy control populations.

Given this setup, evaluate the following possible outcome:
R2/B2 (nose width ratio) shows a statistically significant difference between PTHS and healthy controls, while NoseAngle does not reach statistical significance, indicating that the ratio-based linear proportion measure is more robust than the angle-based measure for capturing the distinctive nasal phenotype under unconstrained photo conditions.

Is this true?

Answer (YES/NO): NO